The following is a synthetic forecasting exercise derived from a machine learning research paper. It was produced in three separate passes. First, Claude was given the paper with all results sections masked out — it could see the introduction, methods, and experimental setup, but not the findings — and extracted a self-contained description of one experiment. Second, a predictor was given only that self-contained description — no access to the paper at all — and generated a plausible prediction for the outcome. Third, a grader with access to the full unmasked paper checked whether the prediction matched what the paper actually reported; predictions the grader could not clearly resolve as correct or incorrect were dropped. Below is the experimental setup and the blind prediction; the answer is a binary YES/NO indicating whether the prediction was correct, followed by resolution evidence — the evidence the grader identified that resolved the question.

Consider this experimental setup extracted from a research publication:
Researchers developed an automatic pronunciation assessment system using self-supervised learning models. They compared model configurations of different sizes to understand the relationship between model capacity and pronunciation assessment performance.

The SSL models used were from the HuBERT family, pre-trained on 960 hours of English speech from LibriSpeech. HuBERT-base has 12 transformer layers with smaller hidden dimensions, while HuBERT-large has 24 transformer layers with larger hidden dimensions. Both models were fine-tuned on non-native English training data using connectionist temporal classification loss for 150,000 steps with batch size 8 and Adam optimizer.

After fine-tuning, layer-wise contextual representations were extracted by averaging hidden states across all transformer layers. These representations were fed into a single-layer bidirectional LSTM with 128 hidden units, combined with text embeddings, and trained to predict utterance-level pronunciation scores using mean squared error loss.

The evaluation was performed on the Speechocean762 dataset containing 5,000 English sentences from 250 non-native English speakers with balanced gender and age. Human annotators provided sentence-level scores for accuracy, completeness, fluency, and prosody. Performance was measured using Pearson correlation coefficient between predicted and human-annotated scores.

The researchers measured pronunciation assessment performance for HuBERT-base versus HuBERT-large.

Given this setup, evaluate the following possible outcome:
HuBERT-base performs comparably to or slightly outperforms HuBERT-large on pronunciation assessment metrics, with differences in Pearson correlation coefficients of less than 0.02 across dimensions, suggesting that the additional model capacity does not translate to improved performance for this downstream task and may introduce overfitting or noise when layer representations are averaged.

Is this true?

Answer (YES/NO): NO